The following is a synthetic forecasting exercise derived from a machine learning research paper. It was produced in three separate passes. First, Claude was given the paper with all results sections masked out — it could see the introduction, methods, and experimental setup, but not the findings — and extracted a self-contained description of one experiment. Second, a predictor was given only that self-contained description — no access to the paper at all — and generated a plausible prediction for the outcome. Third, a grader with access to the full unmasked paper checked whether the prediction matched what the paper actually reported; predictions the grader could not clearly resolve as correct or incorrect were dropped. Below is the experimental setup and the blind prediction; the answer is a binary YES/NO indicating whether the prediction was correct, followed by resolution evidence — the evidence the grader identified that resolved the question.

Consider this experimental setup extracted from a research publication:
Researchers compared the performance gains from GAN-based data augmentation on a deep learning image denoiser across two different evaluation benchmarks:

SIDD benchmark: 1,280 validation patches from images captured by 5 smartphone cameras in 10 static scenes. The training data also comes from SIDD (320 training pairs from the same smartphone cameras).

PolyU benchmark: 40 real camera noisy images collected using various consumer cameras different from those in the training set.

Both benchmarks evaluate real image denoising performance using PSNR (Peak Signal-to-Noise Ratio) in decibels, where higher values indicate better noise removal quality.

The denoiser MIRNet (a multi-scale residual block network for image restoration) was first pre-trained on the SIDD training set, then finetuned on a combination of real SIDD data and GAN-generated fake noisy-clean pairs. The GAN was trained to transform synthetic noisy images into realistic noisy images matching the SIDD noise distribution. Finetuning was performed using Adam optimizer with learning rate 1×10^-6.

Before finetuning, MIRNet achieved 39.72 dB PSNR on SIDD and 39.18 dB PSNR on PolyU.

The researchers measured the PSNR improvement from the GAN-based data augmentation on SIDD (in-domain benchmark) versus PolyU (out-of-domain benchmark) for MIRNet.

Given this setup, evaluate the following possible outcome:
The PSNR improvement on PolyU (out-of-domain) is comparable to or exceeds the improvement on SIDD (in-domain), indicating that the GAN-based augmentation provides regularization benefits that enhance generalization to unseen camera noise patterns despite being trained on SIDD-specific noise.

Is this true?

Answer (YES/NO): YES